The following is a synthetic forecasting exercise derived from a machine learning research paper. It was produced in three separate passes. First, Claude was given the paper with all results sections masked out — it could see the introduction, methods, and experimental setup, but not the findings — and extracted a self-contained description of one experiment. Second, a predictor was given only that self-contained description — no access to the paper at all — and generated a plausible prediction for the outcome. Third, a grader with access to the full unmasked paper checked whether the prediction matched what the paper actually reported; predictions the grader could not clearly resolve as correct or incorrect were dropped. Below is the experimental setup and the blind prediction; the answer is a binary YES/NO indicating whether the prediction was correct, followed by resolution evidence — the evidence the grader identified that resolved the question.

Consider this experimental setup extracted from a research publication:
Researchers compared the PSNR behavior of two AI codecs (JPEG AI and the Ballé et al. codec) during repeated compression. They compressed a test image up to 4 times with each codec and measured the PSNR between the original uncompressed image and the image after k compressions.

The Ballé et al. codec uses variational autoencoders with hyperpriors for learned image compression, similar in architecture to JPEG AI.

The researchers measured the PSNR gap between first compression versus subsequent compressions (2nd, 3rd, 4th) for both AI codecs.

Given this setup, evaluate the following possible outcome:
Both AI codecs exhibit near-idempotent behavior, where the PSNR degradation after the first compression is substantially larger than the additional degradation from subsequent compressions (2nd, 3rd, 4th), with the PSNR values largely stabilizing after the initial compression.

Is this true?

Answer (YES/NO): YES